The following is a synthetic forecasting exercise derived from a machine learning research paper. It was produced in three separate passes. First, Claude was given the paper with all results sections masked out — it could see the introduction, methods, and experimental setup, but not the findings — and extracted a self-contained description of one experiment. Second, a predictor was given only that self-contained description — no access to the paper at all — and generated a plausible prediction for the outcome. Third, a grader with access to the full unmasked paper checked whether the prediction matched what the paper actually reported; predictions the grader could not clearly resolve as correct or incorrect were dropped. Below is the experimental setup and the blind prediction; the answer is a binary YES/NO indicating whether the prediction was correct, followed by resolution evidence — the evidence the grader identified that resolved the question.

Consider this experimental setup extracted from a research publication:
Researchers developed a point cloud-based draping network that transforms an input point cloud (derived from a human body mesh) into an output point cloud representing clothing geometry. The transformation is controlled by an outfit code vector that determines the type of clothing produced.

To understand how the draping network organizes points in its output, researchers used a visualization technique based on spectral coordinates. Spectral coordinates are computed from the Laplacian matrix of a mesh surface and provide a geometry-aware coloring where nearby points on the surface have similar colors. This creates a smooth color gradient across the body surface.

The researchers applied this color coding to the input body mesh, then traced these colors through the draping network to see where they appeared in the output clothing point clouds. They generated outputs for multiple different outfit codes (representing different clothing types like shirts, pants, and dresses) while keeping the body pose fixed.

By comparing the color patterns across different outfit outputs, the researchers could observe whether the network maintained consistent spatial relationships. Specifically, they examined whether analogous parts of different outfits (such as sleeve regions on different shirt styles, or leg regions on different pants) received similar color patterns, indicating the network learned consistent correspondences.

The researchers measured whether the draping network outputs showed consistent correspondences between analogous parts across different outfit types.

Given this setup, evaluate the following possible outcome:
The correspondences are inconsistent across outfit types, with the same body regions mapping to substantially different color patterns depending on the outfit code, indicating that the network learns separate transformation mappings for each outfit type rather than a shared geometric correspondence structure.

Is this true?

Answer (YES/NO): NO